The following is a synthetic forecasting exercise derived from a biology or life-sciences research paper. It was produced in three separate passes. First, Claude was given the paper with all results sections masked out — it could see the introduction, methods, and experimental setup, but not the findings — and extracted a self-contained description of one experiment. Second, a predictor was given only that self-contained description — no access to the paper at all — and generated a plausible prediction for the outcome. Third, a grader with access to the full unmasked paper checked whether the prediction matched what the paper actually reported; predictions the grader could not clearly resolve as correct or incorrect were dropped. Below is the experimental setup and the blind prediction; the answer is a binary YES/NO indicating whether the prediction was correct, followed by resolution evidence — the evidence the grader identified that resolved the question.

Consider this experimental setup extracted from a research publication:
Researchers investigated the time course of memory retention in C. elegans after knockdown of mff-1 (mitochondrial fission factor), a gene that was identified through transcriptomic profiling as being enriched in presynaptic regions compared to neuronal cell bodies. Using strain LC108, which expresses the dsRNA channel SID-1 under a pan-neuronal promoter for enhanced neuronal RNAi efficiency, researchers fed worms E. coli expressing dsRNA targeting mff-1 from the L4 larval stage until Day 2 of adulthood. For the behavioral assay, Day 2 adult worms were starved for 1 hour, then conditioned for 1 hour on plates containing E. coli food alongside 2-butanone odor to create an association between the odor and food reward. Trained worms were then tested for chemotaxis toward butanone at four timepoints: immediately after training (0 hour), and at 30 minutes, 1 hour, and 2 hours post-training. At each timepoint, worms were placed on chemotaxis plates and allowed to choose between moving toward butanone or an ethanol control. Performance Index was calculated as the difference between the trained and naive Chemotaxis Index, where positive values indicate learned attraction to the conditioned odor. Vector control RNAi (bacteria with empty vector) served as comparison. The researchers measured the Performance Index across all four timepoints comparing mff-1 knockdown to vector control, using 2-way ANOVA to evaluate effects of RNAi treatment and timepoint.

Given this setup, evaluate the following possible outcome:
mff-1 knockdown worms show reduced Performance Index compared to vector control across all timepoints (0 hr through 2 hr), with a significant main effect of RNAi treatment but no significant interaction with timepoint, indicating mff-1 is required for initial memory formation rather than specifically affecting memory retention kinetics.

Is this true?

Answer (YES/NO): NO